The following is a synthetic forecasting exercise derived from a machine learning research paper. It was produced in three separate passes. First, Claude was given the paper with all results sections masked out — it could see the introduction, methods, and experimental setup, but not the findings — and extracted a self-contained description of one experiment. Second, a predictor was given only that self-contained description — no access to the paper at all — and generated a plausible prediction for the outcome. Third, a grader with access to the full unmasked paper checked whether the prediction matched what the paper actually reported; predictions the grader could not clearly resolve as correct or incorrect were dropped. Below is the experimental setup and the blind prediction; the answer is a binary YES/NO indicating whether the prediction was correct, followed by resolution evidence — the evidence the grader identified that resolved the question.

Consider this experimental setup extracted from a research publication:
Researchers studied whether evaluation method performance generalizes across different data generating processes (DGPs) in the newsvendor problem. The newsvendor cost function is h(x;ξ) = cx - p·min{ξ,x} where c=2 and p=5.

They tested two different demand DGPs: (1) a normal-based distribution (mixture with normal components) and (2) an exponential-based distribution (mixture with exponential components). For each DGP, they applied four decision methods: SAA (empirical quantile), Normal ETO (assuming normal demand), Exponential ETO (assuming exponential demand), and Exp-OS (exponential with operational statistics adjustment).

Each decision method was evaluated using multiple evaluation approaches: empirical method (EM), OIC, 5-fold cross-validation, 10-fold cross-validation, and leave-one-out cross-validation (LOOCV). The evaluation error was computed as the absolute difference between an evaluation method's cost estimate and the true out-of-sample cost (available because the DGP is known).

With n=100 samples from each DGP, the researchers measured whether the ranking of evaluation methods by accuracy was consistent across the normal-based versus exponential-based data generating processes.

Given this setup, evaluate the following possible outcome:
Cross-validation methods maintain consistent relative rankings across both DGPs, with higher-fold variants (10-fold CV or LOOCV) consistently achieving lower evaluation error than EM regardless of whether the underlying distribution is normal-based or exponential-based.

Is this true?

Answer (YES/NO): NO